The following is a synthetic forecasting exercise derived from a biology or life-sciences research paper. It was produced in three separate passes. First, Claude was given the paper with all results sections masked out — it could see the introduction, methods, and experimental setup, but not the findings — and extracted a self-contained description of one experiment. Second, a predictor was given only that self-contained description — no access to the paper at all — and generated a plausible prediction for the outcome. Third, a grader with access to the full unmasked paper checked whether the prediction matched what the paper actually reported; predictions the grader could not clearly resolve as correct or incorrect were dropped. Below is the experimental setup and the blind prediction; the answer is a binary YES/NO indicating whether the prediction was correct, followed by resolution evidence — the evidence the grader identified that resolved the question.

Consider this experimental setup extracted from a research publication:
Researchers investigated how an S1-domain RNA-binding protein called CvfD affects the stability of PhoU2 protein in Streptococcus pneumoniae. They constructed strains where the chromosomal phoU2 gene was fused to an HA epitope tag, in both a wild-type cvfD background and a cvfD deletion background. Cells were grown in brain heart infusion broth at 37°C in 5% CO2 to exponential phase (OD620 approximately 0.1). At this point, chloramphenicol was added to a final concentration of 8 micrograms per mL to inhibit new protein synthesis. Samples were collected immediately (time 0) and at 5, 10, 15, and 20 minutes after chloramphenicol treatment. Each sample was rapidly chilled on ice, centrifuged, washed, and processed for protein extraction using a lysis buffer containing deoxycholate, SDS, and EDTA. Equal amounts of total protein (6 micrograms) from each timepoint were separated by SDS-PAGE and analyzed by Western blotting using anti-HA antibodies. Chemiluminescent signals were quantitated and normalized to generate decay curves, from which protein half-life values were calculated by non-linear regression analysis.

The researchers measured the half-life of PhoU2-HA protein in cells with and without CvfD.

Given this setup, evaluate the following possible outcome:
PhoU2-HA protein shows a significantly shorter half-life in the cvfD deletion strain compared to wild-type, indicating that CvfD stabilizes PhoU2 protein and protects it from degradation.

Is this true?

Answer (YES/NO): NO